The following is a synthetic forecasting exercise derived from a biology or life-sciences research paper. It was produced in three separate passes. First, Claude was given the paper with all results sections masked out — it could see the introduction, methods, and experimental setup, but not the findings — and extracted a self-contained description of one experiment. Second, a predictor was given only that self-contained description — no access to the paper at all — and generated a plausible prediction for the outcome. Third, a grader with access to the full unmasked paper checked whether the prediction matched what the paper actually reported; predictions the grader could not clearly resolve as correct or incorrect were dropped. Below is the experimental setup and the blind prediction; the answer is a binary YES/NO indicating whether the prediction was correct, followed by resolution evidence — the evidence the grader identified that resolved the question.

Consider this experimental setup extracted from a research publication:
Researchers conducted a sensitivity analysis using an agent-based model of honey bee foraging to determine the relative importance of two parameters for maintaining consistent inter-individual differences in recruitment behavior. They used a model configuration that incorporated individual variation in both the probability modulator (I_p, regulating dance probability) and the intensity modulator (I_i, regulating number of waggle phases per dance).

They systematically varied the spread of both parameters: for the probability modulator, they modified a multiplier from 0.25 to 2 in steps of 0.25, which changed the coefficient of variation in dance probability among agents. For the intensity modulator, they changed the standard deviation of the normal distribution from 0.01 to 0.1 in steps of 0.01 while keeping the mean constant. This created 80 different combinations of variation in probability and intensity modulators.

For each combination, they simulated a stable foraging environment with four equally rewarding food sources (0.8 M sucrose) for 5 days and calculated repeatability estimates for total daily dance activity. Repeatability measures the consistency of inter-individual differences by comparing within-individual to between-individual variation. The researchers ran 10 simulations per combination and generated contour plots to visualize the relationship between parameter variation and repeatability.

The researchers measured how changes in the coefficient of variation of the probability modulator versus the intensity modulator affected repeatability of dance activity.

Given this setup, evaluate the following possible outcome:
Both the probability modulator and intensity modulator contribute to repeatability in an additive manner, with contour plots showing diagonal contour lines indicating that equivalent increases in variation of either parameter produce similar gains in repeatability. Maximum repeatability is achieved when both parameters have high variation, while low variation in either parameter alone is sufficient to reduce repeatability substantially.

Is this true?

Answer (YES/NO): NO